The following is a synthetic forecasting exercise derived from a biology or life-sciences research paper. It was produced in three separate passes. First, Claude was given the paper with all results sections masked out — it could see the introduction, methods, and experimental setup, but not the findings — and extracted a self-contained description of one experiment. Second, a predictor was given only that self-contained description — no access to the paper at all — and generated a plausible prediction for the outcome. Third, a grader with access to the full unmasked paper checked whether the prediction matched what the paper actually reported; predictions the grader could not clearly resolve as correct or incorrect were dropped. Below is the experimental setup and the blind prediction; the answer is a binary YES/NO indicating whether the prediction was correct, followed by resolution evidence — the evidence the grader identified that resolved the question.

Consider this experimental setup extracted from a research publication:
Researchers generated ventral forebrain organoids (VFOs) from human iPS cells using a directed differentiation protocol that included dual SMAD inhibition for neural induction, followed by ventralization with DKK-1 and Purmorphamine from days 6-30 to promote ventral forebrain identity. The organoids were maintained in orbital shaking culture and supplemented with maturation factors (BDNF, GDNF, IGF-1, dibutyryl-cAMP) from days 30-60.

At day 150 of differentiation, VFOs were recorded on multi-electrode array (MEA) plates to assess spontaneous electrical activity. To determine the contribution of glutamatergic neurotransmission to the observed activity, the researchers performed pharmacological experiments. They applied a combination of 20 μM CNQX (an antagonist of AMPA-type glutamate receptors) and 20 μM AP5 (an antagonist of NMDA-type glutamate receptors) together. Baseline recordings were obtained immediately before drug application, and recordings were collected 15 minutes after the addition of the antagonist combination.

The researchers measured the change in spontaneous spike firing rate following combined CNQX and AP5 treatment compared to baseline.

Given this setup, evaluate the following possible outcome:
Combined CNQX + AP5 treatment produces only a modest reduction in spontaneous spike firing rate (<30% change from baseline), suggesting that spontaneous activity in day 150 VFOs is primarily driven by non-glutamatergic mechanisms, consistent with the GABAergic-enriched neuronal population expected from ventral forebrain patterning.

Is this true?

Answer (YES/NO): NO